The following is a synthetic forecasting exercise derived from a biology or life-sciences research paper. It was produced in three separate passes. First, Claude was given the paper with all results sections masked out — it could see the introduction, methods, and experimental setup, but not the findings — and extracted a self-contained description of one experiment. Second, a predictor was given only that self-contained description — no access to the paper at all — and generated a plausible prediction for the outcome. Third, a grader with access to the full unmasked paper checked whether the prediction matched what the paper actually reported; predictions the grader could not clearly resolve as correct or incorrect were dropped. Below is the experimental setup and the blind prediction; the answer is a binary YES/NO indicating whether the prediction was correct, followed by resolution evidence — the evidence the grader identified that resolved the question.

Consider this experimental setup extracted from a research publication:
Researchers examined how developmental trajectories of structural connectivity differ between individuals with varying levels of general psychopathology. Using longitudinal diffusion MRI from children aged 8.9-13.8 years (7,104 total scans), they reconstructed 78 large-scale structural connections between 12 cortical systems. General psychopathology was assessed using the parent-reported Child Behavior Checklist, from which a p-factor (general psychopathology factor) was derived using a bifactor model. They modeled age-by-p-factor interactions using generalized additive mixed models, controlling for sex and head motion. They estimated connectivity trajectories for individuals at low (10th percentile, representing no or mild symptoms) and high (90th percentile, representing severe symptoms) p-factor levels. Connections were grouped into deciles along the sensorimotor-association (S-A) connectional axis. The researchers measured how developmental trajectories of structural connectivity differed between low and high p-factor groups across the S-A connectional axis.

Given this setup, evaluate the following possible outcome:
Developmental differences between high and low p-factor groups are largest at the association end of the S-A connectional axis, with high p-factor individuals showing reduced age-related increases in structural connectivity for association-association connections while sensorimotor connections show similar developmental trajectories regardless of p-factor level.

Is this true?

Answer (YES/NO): NO